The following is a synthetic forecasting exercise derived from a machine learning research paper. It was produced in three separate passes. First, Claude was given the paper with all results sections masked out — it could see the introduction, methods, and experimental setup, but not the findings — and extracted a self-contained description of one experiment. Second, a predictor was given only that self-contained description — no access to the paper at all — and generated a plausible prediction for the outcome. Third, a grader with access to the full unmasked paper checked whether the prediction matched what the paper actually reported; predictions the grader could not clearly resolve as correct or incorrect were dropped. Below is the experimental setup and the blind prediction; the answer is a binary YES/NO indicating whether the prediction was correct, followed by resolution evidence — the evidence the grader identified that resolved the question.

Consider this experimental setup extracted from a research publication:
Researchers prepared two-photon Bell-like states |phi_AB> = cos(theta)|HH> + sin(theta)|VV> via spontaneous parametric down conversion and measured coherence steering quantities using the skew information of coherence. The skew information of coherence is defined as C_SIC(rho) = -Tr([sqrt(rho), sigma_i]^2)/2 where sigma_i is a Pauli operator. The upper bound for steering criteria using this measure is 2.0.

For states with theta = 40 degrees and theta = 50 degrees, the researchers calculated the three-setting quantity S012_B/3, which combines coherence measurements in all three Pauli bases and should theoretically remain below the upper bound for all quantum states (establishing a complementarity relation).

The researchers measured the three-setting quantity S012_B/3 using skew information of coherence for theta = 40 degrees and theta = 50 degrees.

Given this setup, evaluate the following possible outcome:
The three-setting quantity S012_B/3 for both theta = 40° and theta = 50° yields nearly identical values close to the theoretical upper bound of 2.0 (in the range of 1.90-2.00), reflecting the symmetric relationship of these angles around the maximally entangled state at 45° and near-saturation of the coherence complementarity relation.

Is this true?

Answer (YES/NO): NO